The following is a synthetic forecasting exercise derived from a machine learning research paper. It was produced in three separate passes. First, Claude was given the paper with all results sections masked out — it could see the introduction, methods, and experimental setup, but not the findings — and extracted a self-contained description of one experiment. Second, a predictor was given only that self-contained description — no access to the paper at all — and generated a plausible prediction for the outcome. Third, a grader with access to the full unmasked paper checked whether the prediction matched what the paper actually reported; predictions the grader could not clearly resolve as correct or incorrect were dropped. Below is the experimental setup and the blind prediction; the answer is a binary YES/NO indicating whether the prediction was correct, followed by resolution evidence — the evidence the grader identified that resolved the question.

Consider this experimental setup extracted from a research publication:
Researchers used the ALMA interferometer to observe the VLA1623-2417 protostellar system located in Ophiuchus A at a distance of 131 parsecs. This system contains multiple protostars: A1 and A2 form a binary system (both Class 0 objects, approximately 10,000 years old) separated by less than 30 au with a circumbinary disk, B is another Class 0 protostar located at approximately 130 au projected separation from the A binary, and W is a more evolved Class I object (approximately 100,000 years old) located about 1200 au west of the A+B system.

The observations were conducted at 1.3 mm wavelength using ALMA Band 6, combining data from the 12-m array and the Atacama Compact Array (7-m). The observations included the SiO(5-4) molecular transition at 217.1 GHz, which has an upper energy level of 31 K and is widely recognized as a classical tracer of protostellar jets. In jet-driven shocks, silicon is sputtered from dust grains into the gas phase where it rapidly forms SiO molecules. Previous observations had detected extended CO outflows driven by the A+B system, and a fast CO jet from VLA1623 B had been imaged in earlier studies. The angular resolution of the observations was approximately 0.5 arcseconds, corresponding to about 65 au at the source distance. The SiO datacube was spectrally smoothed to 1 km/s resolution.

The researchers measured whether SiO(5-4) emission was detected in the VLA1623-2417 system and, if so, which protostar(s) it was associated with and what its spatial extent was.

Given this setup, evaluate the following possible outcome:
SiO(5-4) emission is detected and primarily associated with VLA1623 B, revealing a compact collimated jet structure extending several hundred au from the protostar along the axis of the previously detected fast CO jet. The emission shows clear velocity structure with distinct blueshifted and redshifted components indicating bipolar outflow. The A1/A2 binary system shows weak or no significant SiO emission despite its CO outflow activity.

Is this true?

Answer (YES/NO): NO